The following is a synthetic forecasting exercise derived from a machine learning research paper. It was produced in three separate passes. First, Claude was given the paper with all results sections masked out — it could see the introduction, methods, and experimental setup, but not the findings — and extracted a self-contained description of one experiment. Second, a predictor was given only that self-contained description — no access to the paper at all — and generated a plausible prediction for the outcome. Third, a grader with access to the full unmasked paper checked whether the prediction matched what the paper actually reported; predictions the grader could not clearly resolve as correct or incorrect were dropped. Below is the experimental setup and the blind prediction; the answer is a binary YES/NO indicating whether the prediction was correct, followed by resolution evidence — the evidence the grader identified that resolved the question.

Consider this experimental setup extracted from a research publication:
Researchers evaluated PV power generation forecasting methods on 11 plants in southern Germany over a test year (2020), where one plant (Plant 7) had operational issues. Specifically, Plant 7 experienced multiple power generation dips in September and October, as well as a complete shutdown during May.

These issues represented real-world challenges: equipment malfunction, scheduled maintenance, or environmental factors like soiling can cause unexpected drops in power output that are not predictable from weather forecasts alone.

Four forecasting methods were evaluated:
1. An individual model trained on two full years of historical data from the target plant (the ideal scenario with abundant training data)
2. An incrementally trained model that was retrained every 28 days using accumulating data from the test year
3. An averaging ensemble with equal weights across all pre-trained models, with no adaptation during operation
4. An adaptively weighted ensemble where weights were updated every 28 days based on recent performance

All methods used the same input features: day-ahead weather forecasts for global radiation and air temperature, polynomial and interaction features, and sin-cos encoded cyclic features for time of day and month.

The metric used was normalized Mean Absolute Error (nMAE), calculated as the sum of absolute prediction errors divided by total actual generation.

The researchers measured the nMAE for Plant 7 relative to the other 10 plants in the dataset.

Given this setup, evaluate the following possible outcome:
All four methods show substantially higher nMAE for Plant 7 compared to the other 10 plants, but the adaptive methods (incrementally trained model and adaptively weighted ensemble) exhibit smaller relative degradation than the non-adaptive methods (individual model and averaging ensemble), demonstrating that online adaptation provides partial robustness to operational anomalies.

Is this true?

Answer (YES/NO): NO